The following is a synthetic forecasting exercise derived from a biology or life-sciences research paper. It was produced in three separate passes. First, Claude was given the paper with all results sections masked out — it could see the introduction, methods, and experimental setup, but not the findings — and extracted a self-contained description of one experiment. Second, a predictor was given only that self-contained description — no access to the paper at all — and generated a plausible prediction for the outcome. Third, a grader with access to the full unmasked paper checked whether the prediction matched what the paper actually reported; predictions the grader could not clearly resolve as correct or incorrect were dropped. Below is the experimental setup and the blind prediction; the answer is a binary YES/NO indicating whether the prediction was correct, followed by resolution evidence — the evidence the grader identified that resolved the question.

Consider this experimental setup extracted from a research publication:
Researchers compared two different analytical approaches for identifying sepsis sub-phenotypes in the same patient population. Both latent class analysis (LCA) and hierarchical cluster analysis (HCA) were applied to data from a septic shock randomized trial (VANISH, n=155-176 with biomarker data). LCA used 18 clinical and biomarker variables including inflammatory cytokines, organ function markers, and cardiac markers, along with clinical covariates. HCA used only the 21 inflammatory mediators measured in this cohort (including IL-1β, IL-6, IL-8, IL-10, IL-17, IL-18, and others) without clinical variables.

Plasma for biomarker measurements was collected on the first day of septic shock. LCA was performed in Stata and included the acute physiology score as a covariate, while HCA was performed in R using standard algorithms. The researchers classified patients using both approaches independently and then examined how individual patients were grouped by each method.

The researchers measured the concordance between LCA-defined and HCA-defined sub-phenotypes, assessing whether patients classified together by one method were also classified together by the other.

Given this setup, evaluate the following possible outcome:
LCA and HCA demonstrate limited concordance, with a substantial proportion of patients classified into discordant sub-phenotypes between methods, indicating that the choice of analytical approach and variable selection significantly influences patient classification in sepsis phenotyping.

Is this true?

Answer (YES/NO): NO